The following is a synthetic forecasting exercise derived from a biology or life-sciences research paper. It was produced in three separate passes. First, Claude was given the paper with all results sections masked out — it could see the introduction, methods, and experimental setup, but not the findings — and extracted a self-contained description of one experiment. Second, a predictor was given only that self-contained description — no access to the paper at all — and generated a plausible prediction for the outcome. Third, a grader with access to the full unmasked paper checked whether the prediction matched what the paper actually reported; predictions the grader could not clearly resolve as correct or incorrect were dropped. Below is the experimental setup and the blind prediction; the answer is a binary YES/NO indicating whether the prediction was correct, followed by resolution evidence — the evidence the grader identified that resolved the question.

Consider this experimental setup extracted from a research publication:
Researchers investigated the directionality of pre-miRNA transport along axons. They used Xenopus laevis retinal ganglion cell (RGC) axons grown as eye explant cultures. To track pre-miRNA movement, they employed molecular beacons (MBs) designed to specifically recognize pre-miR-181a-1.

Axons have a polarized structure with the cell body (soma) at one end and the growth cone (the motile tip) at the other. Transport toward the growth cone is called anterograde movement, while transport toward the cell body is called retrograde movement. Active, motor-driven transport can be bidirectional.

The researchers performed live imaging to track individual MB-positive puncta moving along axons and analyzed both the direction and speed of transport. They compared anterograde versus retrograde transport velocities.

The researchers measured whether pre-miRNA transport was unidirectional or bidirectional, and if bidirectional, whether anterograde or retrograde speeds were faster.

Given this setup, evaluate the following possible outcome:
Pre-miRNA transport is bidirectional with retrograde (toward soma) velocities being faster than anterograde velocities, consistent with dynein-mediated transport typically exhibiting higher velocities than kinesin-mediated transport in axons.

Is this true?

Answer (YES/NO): NO